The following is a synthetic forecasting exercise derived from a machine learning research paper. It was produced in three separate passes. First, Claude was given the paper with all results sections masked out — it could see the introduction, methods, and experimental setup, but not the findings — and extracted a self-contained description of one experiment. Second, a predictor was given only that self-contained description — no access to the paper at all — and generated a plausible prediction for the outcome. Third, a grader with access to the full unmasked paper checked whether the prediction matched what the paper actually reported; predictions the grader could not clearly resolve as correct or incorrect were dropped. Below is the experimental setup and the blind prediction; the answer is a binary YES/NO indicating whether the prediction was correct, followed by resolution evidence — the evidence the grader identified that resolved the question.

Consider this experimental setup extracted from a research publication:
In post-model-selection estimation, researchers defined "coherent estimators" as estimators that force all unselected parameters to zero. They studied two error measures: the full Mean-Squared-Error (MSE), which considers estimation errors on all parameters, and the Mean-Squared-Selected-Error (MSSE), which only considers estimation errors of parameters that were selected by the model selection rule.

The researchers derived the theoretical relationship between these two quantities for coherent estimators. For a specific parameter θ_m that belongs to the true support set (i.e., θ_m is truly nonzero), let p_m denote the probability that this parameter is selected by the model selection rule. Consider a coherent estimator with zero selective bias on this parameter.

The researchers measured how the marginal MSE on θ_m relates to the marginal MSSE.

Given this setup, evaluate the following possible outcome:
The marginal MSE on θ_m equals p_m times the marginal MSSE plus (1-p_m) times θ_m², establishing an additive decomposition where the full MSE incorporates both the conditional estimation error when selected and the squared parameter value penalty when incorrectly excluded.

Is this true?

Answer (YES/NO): NO